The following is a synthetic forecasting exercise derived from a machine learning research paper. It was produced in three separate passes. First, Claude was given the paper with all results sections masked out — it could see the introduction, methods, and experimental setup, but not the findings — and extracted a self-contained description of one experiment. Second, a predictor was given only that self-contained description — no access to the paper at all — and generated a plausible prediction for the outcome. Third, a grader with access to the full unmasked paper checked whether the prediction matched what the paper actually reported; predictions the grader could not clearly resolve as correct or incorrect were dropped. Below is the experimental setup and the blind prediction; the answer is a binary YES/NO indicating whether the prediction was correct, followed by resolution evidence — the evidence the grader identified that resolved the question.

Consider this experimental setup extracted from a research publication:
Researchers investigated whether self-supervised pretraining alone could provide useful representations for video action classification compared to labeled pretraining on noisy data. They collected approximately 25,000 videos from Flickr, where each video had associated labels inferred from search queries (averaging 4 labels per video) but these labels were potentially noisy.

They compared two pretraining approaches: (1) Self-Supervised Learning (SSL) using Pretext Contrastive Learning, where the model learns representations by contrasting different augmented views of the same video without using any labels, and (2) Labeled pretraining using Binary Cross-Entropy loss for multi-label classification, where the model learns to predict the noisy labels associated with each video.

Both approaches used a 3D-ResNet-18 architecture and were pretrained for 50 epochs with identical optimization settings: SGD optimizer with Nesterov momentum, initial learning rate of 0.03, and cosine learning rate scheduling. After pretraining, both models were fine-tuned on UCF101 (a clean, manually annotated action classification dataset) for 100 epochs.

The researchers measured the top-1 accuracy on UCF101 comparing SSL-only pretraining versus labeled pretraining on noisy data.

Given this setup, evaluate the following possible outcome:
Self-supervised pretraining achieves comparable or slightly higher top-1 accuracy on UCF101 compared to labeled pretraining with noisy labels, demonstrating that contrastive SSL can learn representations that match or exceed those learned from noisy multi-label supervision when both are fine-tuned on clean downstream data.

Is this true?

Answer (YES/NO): NO